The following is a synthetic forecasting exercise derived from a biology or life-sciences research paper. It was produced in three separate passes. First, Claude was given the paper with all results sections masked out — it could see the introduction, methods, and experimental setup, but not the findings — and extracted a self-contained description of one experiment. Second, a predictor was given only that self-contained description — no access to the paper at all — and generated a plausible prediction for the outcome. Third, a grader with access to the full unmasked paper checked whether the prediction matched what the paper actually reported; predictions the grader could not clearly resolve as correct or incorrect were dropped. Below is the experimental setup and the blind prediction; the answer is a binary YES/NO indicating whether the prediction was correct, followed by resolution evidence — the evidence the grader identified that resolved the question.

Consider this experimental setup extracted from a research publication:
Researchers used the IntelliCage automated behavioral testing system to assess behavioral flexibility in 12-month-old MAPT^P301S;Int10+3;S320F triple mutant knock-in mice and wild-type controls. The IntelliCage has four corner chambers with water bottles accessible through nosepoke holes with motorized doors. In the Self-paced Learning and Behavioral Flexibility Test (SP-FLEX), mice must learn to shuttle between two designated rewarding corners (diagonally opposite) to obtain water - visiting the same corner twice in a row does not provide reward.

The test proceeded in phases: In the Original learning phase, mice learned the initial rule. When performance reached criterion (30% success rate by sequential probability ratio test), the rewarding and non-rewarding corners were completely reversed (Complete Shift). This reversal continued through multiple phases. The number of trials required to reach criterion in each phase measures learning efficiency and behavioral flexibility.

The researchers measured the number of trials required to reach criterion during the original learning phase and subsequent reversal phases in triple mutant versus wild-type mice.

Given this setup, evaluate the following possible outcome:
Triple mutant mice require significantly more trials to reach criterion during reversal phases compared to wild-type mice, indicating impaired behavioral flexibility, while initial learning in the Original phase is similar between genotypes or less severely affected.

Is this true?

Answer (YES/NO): NO